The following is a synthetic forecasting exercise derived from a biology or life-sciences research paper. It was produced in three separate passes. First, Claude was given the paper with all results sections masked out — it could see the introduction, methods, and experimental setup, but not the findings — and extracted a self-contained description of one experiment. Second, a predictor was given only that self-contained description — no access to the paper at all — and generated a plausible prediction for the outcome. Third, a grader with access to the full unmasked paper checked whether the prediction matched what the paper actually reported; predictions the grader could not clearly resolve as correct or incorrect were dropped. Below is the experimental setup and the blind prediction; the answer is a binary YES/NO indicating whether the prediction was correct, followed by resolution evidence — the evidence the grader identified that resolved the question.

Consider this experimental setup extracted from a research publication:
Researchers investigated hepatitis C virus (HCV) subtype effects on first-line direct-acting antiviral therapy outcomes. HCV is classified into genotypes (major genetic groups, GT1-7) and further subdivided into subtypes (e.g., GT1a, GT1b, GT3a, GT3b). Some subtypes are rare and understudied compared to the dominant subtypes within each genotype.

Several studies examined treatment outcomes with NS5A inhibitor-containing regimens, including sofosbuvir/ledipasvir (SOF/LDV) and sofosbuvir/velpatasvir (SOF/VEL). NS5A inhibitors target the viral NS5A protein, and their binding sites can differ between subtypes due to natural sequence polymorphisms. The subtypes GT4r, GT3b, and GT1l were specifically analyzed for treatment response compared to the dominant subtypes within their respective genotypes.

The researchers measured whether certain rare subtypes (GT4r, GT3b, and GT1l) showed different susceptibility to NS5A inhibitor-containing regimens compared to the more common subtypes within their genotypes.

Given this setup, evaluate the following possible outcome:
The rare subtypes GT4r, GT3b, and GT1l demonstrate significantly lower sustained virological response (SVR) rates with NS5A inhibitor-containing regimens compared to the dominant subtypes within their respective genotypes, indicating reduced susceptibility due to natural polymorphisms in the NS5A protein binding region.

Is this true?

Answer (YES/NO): YES